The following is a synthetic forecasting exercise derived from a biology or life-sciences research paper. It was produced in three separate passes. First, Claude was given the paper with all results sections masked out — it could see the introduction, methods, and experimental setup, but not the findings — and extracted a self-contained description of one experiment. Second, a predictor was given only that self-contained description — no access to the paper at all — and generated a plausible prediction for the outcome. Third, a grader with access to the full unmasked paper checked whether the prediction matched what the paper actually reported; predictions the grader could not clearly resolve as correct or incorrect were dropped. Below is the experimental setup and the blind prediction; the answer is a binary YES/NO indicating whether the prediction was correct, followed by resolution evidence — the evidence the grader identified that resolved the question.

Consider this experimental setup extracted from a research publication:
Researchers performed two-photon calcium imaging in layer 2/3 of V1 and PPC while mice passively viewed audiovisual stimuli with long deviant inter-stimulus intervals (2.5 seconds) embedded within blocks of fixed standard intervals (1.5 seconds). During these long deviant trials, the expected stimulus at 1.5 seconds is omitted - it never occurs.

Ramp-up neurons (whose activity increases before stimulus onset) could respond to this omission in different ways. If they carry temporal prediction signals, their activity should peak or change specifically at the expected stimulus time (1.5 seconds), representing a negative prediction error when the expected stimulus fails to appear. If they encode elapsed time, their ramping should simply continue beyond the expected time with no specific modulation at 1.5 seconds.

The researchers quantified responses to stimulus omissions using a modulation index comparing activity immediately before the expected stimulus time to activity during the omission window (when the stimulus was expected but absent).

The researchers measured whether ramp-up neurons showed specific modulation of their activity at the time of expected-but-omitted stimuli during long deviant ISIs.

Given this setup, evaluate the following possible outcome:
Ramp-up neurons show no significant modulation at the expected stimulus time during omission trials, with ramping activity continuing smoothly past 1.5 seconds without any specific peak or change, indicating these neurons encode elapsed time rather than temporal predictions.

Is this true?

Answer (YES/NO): YES